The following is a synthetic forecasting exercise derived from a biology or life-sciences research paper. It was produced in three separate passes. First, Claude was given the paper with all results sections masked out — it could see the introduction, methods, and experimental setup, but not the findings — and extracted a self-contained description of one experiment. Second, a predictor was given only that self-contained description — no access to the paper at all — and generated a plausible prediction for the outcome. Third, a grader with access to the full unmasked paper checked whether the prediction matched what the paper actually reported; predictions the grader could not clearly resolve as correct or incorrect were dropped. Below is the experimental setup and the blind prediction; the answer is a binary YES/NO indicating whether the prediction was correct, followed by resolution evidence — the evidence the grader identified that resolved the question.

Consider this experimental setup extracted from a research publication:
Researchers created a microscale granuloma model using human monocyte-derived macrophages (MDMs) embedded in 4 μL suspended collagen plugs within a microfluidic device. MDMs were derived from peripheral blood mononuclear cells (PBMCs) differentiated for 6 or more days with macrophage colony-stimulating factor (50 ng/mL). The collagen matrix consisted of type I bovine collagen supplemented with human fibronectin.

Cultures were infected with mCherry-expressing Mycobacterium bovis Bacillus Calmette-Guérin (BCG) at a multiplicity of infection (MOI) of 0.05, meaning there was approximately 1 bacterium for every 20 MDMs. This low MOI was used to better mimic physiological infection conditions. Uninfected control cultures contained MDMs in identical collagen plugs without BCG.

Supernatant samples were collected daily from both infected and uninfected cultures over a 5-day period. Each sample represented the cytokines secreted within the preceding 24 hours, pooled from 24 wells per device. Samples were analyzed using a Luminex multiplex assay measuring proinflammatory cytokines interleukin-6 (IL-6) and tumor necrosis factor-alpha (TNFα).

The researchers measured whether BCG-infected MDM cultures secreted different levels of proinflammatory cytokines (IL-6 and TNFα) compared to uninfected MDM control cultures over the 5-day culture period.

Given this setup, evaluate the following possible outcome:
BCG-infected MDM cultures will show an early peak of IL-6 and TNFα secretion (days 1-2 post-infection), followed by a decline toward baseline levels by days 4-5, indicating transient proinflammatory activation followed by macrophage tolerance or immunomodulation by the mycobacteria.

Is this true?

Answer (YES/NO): YES